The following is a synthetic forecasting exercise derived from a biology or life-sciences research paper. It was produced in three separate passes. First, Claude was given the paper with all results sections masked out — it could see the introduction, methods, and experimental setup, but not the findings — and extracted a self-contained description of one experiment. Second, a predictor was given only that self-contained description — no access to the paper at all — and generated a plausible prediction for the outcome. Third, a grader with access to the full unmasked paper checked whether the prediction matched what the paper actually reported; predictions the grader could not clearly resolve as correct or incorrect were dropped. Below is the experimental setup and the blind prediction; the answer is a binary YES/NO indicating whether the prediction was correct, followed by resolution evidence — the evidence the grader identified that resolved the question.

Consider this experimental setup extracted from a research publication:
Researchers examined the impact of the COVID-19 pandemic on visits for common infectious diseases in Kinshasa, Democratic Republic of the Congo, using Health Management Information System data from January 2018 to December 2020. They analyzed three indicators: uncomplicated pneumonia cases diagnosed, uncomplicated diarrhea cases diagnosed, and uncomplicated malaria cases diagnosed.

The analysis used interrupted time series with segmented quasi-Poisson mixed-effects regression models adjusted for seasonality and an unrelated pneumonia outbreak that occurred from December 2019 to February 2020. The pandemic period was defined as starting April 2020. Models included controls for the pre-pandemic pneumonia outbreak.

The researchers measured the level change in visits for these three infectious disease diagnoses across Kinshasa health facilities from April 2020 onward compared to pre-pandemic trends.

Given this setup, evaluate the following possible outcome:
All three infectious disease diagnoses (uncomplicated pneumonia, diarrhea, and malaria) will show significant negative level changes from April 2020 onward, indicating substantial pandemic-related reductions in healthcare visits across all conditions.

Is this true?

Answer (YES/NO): YES